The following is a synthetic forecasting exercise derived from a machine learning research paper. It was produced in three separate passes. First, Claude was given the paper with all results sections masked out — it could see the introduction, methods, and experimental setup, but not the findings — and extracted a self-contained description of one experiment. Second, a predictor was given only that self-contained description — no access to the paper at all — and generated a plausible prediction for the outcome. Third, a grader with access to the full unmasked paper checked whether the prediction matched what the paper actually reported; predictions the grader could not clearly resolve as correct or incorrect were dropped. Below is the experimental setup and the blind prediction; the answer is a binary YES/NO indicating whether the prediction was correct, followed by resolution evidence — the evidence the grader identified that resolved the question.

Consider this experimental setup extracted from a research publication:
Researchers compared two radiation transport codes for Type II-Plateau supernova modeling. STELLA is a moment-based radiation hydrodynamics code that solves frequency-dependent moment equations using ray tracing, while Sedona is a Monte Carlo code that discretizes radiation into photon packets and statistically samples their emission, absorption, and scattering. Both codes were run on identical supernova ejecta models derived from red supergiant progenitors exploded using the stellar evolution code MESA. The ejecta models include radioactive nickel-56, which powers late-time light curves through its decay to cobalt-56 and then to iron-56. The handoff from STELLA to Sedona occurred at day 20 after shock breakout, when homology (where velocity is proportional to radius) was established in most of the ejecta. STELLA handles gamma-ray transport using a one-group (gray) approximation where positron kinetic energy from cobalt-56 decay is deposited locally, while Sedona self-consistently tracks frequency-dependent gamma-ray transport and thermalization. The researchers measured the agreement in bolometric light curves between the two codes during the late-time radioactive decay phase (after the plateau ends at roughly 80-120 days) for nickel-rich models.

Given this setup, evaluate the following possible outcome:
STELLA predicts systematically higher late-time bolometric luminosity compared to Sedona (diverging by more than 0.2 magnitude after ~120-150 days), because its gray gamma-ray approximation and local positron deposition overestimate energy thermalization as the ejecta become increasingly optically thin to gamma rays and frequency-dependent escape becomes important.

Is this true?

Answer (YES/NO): NO